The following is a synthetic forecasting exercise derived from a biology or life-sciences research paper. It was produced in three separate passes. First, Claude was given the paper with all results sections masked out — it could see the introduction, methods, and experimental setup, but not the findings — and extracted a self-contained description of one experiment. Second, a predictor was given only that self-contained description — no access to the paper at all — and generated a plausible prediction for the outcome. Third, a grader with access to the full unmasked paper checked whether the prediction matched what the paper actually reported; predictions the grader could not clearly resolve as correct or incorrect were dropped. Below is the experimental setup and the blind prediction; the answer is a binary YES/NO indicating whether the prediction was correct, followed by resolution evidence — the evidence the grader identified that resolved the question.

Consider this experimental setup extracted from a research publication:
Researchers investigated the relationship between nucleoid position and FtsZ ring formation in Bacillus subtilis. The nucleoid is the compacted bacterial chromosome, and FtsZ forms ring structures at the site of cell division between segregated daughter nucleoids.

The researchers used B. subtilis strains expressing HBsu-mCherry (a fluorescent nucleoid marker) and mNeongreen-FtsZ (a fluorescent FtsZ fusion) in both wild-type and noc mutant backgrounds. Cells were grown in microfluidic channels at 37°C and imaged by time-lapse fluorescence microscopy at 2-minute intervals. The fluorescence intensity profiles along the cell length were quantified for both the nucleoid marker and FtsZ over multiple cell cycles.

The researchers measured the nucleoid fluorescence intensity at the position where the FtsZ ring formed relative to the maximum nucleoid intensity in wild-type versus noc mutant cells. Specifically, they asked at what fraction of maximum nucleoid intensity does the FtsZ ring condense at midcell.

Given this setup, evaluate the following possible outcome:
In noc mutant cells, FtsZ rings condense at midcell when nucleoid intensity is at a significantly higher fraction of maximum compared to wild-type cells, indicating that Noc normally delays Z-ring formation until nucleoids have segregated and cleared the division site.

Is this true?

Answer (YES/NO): NO